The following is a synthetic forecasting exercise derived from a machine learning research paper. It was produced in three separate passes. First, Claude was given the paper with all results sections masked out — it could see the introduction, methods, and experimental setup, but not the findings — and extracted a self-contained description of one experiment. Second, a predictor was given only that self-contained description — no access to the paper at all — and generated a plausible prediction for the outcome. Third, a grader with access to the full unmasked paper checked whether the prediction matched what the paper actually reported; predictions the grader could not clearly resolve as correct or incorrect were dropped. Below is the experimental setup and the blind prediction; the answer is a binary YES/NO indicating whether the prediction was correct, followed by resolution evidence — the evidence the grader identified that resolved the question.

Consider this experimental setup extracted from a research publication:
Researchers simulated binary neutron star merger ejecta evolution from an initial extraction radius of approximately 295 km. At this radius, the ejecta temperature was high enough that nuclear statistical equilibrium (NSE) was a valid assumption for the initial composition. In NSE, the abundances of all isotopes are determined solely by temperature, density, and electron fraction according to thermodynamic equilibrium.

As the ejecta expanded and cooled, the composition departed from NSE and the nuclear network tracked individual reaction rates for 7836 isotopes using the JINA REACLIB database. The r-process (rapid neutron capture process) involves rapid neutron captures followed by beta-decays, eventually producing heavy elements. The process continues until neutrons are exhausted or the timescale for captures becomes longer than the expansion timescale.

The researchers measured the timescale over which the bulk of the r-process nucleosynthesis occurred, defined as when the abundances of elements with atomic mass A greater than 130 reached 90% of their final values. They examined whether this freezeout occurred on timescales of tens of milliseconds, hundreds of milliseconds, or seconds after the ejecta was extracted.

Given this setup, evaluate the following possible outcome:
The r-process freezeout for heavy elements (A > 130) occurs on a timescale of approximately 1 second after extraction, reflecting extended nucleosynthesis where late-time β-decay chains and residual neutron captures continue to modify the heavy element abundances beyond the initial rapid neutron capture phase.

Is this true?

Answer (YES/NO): YES